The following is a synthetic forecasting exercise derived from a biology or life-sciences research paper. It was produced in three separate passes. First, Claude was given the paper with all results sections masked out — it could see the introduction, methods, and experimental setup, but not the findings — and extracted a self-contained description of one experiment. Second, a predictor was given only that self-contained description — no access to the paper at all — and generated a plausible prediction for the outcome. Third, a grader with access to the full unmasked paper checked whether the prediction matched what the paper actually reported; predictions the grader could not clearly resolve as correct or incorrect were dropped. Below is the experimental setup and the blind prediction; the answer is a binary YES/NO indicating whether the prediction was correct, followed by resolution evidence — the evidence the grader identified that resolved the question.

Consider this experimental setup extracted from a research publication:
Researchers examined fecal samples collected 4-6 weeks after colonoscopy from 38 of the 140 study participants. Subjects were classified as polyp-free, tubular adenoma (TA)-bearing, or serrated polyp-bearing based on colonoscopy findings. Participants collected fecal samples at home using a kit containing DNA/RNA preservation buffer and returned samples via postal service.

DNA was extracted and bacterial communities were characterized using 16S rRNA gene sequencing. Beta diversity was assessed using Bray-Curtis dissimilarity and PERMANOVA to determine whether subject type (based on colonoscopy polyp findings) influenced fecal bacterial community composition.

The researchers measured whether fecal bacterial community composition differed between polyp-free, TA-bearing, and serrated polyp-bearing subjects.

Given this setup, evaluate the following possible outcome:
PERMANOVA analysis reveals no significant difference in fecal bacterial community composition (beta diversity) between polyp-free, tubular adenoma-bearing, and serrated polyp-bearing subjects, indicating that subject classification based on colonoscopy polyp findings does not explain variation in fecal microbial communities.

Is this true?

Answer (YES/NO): YES